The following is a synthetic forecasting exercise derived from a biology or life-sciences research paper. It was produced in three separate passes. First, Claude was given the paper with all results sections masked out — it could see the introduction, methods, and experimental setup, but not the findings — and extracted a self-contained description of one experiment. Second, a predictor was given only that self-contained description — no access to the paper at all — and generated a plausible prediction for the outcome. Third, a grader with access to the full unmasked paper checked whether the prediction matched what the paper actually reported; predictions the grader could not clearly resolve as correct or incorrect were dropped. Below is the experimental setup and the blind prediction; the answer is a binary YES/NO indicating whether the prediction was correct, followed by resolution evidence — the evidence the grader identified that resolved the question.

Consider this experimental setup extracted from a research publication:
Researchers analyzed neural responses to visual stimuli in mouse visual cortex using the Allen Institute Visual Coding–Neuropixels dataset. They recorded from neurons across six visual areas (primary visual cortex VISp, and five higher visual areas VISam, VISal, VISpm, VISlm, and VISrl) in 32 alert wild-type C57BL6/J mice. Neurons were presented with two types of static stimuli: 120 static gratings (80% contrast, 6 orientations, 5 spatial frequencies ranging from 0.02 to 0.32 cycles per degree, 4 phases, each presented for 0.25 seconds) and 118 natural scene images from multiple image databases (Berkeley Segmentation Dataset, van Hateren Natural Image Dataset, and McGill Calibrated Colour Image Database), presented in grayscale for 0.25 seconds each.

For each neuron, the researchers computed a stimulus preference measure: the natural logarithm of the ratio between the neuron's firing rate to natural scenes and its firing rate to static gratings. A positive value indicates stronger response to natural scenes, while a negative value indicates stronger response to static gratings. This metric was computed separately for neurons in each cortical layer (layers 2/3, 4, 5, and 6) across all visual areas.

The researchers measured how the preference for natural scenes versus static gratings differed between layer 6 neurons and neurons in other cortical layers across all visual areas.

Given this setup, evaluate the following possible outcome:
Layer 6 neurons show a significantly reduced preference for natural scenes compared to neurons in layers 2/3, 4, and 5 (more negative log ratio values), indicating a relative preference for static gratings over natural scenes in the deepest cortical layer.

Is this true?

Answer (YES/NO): YES